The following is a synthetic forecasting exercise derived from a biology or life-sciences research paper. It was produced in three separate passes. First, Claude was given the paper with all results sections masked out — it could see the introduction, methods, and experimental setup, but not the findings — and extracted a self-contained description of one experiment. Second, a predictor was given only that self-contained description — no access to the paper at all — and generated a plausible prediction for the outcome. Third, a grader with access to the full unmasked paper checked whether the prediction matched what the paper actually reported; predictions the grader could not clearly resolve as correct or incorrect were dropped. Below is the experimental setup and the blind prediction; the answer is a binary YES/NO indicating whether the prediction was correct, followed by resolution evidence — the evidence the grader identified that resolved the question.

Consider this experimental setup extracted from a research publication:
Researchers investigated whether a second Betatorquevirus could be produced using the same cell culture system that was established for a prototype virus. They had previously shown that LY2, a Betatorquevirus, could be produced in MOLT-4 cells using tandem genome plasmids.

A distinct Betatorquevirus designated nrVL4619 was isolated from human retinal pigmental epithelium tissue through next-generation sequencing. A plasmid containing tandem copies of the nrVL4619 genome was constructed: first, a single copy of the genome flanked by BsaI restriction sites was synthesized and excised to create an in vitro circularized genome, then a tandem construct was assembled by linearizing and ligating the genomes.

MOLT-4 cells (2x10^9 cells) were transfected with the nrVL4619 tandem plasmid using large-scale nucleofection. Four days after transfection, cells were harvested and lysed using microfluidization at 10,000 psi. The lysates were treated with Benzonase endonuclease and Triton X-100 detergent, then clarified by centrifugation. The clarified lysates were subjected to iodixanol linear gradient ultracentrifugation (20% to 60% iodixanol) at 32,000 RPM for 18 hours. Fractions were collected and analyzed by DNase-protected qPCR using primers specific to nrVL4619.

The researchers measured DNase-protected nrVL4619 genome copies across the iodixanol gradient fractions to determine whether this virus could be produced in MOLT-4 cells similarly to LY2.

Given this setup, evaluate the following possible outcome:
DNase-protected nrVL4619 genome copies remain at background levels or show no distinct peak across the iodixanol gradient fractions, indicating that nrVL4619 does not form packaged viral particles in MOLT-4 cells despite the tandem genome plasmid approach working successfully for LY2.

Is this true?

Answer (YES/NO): NO